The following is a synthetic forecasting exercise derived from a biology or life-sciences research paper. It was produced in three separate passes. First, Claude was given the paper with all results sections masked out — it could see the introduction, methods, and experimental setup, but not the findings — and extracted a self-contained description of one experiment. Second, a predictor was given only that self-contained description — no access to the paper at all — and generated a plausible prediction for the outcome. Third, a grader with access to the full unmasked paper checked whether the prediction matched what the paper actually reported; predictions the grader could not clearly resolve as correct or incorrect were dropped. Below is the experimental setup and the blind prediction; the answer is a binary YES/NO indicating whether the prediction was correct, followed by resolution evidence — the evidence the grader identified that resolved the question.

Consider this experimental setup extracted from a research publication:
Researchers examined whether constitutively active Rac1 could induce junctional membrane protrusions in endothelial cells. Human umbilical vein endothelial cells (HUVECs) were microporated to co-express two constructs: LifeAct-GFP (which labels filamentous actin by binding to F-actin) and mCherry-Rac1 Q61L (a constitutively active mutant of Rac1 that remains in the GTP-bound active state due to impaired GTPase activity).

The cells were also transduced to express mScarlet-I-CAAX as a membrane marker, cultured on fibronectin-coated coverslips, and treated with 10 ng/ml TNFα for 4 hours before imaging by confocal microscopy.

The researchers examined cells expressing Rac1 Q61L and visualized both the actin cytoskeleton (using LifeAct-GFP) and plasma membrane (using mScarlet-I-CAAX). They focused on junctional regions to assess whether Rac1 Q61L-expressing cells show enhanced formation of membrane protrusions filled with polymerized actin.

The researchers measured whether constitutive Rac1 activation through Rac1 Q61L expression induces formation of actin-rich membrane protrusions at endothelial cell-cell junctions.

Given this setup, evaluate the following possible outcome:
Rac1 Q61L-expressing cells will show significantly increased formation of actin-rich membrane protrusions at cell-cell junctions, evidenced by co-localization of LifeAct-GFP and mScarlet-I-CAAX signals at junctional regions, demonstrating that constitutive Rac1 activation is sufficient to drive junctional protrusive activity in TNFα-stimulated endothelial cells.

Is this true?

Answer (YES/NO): YES